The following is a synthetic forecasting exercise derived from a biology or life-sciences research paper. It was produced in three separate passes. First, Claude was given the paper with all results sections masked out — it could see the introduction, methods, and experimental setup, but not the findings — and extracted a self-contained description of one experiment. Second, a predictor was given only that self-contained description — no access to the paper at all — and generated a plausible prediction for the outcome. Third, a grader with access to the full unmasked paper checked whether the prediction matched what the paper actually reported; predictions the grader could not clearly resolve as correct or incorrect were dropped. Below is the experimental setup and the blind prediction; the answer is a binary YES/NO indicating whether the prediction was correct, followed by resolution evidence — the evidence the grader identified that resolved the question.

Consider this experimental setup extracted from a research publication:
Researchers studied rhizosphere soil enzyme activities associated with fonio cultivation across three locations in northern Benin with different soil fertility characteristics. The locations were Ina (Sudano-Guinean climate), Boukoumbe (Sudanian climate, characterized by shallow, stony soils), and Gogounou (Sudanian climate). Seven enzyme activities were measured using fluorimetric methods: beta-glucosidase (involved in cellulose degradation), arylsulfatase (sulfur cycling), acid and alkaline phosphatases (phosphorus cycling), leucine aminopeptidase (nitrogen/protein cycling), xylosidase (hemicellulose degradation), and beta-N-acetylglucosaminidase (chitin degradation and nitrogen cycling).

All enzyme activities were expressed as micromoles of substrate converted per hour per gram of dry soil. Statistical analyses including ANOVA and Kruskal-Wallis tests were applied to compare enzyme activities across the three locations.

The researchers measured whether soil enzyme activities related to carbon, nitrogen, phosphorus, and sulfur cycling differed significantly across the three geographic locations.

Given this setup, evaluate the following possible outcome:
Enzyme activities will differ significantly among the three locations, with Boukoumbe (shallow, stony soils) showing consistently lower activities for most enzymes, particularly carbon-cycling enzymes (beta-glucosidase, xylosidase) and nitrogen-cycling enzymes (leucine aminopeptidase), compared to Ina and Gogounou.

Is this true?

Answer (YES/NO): NO